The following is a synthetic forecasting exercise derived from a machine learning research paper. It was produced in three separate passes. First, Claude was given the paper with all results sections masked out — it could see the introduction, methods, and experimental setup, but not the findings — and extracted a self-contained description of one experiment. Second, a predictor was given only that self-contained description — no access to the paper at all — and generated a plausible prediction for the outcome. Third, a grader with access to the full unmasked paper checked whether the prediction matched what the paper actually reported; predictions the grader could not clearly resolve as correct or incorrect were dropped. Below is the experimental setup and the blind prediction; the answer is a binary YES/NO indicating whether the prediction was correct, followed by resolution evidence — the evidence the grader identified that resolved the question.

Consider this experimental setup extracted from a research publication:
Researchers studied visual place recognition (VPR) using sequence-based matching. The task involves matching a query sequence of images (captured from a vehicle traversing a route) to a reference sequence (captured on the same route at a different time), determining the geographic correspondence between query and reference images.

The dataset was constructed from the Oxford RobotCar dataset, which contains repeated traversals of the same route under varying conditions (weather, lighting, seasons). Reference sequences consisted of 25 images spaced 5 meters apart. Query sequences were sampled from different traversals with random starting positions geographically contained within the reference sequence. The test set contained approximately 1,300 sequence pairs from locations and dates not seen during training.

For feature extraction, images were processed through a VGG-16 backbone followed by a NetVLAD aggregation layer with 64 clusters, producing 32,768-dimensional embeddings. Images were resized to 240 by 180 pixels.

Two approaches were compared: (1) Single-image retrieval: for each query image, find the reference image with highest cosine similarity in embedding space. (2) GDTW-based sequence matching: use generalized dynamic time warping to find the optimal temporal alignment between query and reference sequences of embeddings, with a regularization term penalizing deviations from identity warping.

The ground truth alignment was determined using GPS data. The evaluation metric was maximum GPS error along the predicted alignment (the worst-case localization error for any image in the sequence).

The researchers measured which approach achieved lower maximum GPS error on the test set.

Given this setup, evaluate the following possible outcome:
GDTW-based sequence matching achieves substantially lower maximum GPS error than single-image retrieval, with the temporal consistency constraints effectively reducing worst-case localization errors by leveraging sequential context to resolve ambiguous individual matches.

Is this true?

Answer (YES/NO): YES